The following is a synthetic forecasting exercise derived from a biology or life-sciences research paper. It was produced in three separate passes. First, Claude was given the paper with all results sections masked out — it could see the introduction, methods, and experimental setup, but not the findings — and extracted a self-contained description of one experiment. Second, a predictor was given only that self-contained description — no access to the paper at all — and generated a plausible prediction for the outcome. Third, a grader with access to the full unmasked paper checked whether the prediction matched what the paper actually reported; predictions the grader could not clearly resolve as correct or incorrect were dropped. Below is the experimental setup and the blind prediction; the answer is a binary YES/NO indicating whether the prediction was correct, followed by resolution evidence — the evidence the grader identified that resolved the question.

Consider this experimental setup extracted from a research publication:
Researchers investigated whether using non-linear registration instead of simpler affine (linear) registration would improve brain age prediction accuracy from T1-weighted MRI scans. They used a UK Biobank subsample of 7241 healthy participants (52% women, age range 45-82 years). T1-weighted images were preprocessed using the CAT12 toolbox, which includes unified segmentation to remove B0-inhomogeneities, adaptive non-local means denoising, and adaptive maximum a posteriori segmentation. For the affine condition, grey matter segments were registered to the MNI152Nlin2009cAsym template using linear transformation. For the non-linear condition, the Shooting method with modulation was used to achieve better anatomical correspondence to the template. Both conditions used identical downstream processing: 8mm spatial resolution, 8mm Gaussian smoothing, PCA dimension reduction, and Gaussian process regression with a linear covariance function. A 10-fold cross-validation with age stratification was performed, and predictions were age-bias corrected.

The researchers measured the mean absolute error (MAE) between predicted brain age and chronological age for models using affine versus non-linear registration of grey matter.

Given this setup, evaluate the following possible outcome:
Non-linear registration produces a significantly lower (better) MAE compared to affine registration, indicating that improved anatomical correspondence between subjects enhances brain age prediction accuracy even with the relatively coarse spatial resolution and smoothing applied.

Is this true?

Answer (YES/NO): NO